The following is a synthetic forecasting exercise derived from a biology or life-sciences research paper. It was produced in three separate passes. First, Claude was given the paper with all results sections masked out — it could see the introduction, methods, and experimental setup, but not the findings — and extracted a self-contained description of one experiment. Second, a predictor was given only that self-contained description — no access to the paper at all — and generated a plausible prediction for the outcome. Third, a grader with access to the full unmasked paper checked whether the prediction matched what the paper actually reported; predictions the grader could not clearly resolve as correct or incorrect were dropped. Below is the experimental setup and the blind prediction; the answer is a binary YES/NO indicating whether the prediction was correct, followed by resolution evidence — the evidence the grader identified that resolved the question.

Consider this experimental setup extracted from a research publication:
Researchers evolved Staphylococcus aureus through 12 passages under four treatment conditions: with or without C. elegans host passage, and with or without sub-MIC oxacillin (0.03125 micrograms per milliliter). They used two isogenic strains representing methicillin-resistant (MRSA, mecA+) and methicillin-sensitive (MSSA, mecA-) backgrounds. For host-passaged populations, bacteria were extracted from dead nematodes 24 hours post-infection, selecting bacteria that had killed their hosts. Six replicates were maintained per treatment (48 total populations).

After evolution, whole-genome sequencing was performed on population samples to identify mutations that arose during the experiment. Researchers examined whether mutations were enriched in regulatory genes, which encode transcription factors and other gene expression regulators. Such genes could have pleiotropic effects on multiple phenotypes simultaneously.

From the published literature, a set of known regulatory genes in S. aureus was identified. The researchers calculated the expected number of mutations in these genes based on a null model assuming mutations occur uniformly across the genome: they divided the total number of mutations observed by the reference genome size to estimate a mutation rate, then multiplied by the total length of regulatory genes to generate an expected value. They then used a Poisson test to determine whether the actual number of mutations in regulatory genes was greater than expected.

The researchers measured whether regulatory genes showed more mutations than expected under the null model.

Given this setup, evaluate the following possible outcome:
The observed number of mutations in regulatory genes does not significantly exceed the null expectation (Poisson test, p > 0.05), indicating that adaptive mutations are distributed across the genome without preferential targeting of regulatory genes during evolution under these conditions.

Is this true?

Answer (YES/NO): NO